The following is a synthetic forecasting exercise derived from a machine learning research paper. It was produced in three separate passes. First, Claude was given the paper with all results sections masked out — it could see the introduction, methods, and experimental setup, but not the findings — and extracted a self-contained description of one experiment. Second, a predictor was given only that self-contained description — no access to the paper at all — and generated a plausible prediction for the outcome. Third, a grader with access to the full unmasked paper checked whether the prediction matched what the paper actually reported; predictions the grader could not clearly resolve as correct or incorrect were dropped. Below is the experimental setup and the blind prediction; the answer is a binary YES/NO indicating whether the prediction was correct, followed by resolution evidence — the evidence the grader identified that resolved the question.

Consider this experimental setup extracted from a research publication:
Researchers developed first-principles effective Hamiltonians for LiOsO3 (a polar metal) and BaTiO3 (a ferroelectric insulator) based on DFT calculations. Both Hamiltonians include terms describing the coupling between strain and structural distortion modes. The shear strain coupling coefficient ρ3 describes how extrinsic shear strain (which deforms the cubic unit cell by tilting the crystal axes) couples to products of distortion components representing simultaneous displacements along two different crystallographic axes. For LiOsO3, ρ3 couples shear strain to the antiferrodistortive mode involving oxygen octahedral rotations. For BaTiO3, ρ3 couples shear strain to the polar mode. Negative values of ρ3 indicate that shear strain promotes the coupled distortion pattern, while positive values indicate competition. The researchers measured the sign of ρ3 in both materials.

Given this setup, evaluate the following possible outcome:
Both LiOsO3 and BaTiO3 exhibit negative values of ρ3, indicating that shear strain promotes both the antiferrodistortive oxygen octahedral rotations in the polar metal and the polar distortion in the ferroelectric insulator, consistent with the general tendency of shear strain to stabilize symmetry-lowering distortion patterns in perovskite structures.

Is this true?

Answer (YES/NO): YES